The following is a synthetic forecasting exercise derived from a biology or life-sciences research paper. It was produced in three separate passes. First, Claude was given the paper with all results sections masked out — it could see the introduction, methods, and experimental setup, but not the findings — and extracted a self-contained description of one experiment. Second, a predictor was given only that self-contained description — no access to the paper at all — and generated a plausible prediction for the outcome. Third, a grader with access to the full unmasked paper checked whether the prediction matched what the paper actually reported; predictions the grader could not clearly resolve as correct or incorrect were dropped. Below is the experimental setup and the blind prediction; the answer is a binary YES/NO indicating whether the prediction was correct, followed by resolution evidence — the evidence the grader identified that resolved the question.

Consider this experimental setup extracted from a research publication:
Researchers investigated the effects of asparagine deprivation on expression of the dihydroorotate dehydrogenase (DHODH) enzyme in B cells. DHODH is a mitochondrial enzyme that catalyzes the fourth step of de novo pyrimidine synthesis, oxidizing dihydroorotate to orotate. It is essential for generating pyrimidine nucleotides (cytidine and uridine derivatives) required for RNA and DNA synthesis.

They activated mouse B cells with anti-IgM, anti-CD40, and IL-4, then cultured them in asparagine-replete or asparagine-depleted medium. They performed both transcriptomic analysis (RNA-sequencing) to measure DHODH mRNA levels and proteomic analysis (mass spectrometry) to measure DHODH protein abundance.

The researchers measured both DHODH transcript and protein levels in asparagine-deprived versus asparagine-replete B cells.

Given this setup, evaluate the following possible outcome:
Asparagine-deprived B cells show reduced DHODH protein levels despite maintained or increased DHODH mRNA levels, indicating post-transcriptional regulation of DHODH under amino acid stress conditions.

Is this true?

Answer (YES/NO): YES